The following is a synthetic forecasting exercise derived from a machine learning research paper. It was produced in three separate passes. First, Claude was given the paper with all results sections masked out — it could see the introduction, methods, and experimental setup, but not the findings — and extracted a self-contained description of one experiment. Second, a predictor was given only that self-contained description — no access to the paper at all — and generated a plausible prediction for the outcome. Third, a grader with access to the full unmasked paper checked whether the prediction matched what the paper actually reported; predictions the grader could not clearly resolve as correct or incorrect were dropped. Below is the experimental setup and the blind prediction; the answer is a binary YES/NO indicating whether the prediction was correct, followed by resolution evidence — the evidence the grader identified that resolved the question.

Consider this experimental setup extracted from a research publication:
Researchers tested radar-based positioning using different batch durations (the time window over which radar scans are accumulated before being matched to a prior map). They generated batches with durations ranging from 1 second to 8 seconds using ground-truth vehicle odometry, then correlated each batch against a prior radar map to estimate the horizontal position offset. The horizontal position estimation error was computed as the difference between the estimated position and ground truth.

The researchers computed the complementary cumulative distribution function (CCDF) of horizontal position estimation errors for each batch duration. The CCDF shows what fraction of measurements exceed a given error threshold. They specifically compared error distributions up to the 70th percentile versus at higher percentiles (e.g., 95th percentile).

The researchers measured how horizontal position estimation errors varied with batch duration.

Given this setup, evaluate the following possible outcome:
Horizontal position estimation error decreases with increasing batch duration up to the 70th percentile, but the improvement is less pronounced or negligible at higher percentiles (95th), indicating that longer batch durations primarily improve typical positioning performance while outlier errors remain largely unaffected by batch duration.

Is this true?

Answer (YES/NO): NO